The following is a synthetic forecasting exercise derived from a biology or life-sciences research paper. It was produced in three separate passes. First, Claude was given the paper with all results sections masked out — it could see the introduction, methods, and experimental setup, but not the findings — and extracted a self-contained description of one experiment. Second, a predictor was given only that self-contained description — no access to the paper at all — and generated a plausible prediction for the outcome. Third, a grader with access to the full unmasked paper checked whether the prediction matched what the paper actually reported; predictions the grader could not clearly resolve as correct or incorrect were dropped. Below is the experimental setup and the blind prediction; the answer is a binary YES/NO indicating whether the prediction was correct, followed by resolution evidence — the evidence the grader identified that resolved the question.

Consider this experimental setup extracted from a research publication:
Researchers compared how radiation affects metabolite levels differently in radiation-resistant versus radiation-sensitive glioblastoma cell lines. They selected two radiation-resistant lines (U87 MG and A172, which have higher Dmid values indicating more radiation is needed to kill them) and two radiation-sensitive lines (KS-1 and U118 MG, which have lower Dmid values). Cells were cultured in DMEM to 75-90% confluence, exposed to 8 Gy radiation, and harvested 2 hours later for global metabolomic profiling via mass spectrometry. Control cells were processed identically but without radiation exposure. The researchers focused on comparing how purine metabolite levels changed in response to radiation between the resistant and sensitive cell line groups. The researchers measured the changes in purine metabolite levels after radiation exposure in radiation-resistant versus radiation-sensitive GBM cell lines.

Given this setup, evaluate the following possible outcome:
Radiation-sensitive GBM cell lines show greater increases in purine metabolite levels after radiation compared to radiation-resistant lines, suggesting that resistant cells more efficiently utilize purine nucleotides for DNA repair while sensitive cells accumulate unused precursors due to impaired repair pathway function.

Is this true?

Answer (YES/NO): NO